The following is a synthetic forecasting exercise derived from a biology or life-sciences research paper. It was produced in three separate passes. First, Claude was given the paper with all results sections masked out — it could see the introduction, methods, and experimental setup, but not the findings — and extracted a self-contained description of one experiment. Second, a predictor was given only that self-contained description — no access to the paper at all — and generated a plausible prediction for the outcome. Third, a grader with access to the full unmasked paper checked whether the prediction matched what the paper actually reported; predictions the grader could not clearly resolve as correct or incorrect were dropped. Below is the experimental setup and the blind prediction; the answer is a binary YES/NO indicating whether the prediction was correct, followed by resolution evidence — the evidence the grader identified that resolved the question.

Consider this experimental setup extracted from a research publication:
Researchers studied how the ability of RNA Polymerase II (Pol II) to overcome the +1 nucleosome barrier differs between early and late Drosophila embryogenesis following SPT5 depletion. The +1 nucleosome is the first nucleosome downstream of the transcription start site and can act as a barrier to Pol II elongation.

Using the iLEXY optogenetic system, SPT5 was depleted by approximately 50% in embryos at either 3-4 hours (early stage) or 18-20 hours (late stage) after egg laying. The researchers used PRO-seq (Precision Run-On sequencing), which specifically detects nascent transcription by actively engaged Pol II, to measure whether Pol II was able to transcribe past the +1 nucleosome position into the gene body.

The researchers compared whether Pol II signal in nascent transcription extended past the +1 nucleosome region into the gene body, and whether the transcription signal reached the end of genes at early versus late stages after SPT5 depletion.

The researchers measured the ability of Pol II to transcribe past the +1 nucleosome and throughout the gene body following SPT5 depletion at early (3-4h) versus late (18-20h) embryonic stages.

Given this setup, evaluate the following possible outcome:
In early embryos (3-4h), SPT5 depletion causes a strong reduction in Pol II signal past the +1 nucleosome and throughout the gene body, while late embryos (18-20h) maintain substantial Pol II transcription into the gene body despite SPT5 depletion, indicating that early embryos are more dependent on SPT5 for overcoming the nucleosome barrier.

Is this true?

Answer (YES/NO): YES